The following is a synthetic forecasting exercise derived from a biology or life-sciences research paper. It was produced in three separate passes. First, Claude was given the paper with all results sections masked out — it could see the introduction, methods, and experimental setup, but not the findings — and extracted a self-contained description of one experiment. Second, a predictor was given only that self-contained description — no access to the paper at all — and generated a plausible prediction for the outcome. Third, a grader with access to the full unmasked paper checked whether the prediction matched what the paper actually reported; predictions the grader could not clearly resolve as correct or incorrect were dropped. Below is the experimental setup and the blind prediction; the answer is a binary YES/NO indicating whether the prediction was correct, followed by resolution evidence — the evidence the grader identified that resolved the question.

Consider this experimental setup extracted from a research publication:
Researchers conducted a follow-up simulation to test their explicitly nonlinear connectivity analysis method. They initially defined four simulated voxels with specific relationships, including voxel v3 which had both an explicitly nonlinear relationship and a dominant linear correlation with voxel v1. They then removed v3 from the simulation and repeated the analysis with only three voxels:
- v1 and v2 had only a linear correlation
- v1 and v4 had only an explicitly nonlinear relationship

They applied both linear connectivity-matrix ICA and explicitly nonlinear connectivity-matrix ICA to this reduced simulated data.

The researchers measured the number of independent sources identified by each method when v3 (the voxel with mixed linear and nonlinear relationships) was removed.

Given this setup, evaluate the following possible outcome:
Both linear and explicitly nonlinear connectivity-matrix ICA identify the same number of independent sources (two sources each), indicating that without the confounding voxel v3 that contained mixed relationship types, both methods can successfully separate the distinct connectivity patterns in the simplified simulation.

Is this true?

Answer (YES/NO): YES